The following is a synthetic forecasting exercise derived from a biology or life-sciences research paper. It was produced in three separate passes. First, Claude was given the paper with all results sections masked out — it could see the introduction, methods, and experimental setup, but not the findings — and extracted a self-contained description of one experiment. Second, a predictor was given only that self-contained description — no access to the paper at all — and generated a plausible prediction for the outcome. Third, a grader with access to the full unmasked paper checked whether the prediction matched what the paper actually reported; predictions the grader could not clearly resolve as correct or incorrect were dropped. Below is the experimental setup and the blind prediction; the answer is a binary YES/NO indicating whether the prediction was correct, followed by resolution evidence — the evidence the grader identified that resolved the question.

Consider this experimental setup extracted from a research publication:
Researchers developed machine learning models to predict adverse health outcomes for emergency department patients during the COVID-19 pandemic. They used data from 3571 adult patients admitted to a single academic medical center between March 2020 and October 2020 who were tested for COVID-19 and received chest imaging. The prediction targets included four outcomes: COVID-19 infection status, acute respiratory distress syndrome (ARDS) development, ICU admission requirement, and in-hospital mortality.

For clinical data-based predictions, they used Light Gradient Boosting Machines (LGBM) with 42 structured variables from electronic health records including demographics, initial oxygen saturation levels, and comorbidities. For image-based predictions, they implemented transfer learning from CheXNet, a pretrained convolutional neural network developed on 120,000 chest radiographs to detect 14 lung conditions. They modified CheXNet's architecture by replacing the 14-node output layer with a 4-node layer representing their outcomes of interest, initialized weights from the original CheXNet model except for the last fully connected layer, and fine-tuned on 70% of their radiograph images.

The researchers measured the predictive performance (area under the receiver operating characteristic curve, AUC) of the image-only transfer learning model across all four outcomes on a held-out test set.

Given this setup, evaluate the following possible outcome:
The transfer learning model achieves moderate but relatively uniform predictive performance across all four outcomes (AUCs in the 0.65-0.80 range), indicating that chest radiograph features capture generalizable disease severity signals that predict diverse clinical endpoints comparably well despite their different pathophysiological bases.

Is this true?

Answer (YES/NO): YES